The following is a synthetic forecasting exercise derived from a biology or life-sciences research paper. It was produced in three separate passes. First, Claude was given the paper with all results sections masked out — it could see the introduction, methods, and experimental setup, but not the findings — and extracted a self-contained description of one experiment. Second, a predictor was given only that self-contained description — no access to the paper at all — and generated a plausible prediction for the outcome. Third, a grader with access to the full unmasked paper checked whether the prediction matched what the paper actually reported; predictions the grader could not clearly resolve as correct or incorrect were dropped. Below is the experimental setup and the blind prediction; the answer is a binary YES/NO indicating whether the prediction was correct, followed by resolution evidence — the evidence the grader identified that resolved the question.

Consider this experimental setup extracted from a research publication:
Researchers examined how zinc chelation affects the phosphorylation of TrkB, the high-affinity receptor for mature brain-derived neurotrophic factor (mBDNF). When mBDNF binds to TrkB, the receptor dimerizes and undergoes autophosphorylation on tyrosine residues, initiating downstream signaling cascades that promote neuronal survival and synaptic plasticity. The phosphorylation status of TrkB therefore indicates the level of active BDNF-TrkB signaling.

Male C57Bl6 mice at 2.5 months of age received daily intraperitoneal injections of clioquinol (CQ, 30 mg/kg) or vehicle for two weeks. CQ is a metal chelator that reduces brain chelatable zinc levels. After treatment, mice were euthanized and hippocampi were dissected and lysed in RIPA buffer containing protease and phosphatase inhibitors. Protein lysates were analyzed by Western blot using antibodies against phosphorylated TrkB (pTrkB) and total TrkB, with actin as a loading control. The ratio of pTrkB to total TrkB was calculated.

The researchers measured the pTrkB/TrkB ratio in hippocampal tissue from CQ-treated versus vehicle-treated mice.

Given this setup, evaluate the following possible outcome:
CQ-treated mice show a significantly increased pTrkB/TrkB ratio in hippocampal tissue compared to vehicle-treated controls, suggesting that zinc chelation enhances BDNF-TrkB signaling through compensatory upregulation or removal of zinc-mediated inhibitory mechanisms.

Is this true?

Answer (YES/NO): NO